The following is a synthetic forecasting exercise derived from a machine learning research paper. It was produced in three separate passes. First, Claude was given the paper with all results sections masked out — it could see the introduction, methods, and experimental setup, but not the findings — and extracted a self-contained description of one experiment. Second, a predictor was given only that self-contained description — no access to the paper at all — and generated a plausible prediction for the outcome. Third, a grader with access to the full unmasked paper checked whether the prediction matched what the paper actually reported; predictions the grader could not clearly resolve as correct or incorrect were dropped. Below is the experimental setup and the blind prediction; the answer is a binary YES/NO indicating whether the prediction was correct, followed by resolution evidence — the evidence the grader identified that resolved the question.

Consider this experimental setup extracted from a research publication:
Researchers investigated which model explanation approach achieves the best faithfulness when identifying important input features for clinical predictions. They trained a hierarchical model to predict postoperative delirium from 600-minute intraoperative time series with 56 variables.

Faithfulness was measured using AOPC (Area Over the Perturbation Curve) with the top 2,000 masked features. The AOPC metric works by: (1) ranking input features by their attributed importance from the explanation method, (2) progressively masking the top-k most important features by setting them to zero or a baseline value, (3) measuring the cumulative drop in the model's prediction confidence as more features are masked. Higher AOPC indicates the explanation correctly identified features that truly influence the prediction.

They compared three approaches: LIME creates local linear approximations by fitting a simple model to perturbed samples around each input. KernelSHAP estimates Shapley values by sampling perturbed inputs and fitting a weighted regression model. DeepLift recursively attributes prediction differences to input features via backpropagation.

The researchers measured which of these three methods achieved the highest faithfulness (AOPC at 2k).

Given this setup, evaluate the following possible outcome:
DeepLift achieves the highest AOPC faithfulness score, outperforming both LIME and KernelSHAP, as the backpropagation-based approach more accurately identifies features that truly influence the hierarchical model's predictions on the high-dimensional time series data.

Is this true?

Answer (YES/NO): YES